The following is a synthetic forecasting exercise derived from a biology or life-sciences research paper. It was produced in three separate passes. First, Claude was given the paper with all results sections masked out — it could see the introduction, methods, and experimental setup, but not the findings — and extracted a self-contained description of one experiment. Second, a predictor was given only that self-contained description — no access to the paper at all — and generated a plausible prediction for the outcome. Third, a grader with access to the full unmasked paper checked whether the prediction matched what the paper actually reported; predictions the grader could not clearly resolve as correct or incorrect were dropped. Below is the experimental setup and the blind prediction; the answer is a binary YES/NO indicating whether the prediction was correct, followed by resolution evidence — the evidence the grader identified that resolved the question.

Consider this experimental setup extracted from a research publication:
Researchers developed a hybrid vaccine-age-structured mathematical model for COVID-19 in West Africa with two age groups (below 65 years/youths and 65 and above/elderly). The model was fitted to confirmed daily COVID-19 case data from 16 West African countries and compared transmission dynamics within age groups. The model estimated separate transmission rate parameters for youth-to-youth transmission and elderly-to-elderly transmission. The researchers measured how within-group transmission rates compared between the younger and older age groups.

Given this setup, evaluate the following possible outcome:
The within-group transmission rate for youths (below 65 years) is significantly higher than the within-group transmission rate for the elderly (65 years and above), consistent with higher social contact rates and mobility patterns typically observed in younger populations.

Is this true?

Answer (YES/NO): YES